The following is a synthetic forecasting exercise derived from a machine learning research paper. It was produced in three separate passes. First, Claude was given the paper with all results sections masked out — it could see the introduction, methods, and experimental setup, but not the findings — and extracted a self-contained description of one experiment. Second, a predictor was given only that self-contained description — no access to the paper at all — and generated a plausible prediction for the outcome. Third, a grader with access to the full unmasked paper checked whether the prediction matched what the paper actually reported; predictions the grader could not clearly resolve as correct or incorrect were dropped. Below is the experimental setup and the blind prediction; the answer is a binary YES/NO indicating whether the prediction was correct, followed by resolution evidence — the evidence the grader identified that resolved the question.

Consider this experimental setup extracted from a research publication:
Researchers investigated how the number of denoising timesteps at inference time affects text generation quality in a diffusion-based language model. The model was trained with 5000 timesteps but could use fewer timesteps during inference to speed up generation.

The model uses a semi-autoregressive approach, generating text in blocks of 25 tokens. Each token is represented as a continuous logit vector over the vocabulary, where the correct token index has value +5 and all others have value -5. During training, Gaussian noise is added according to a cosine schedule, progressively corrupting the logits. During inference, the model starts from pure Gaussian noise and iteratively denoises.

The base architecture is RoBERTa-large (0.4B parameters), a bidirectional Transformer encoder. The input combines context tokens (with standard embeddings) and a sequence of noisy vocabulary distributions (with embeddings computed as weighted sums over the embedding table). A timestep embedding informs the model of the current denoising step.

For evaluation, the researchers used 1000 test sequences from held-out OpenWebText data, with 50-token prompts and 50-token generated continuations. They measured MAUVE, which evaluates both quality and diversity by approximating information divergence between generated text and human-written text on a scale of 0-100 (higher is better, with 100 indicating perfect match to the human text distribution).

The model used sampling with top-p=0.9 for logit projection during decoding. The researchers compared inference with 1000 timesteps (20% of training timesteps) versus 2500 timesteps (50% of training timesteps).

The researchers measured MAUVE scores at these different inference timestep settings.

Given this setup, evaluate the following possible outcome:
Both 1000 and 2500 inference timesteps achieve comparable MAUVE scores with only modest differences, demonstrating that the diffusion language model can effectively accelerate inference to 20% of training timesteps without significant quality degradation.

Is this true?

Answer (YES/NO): YES